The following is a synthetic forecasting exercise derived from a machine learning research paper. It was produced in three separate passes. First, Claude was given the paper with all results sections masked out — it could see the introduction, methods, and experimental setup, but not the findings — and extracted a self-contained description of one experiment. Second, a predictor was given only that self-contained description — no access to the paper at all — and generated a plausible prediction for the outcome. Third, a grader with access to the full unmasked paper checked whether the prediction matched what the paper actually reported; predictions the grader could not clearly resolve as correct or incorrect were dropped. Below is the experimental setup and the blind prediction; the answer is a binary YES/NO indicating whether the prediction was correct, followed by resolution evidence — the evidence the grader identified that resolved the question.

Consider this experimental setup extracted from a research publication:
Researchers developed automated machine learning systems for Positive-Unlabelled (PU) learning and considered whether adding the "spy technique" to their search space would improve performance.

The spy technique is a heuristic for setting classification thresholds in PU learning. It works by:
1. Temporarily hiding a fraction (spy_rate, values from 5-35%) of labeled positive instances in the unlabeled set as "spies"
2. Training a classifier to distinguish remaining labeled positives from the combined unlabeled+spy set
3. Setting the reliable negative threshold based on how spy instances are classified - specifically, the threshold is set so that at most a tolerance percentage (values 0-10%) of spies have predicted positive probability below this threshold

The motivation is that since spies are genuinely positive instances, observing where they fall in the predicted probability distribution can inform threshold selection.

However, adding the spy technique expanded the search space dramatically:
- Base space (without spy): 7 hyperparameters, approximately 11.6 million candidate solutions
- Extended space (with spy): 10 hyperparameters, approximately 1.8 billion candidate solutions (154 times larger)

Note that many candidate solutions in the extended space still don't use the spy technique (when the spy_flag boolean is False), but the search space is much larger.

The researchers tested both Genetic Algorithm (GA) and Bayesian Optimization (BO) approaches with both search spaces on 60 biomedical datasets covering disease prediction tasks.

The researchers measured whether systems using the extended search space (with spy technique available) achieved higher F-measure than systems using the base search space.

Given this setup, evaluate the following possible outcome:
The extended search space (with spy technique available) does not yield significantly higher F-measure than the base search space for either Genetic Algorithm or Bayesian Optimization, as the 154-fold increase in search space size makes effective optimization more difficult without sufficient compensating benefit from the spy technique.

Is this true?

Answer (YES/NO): YES